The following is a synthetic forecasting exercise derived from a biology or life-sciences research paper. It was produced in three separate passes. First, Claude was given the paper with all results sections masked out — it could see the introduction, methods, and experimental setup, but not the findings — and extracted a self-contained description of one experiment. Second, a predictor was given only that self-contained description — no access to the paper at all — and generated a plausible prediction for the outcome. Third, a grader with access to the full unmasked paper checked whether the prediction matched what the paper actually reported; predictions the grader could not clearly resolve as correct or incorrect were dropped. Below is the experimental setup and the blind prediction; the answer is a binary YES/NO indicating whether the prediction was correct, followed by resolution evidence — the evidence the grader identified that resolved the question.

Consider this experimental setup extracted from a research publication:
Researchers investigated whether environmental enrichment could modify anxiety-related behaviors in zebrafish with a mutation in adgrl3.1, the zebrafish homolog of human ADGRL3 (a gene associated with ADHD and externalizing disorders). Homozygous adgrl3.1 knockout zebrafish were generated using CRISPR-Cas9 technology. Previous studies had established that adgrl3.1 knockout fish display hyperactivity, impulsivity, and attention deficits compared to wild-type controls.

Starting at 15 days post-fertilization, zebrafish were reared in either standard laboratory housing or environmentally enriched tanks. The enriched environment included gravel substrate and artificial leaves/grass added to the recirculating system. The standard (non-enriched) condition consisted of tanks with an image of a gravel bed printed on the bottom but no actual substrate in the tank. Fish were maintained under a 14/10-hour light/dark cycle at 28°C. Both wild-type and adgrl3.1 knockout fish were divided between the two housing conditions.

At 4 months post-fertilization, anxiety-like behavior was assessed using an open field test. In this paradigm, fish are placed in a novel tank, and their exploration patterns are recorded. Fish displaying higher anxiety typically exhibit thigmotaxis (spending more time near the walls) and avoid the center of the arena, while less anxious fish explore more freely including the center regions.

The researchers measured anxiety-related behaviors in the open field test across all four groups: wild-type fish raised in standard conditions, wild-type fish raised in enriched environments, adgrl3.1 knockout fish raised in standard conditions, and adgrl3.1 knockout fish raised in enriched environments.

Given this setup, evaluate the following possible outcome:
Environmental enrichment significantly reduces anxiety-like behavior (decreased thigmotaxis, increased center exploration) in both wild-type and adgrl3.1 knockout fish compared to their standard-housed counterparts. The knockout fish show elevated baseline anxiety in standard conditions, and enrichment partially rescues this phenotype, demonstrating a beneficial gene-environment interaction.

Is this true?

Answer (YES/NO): NO